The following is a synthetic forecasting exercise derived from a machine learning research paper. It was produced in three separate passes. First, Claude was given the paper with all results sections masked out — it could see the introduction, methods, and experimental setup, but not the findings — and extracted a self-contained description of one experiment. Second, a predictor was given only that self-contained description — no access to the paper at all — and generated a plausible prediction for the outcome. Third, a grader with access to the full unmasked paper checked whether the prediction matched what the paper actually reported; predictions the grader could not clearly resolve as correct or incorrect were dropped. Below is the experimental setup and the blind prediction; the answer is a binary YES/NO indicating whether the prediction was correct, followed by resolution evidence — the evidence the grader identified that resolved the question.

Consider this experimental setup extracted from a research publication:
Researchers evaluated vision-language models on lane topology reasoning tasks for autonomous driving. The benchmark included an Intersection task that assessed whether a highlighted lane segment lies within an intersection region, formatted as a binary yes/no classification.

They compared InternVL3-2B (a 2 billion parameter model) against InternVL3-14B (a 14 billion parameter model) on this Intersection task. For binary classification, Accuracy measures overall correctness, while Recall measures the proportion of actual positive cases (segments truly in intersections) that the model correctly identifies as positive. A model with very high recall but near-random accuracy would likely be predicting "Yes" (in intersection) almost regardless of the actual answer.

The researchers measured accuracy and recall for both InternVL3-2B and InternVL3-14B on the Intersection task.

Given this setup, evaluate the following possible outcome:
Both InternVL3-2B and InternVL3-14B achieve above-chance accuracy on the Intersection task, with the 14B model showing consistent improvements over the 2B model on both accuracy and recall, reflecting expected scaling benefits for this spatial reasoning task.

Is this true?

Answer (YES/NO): NO